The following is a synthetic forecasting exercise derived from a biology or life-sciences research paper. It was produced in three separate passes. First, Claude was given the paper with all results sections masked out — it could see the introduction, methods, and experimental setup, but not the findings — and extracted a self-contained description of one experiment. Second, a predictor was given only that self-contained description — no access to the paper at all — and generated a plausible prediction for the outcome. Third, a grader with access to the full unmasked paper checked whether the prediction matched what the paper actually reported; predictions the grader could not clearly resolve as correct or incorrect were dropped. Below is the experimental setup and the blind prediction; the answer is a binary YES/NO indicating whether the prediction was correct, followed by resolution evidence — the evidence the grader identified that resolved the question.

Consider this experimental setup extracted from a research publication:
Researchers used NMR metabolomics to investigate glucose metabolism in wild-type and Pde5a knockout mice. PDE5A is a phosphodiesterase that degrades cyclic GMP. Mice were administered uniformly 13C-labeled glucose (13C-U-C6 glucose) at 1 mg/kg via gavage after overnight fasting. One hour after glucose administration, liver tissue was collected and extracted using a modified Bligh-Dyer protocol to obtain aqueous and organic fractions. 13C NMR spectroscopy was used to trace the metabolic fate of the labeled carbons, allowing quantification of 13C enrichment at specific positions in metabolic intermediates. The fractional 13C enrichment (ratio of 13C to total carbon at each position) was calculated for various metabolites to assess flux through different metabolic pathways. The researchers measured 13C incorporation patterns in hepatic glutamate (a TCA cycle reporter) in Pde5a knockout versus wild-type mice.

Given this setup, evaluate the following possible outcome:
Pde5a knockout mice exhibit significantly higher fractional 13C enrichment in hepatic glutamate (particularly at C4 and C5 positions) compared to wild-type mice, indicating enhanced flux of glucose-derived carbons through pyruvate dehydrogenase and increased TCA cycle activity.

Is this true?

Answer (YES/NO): NO